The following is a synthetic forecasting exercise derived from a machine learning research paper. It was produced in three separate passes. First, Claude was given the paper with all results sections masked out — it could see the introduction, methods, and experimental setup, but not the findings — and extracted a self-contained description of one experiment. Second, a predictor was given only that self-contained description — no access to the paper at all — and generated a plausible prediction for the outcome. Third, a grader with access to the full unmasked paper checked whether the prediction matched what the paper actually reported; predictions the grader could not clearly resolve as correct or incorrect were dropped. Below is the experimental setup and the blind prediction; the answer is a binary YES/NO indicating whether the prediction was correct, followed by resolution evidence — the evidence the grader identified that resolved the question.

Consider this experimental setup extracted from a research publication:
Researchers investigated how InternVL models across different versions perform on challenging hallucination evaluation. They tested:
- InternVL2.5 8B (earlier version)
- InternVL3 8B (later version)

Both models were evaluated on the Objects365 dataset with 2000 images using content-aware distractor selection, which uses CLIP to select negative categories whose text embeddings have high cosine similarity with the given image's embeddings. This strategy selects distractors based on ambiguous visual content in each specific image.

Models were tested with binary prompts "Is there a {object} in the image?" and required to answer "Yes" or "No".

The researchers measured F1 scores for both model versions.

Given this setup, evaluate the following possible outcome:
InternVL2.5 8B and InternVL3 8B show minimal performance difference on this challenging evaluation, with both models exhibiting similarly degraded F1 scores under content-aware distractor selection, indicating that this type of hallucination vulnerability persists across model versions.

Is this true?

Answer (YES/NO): YES